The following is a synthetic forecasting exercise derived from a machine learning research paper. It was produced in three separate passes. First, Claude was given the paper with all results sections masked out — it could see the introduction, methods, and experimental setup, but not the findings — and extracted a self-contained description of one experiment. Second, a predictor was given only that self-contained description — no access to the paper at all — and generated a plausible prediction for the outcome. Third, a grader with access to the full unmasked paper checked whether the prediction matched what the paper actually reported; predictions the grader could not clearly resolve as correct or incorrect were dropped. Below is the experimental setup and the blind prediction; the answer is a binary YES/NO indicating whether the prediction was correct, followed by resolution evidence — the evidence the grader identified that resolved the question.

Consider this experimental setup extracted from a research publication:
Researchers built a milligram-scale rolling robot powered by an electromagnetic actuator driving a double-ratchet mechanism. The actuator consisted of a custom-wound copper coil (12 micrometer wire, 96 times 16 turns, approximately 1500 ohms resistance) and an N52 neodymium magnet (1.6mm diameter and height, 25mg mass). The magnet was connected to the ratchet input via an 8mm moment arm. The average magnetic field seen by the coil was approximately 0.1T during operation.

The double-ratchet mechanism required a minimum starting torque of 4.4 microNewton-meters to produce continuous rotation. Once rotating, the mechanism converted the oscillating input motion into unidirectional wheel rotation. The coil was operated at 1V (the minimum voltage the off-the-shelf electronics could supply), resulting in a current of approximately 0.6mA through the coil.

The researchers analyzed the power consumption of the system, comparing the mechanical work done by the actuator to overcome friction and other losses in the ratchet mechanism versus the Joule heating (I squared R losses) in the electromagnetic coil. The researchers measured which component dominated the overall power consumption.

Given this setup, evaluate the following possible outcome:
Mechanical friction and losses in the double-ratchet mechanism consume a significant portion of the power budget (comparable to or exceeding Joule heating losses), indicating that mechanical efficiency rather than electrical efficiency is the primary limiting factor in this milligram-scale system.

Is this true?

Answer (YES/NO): NO